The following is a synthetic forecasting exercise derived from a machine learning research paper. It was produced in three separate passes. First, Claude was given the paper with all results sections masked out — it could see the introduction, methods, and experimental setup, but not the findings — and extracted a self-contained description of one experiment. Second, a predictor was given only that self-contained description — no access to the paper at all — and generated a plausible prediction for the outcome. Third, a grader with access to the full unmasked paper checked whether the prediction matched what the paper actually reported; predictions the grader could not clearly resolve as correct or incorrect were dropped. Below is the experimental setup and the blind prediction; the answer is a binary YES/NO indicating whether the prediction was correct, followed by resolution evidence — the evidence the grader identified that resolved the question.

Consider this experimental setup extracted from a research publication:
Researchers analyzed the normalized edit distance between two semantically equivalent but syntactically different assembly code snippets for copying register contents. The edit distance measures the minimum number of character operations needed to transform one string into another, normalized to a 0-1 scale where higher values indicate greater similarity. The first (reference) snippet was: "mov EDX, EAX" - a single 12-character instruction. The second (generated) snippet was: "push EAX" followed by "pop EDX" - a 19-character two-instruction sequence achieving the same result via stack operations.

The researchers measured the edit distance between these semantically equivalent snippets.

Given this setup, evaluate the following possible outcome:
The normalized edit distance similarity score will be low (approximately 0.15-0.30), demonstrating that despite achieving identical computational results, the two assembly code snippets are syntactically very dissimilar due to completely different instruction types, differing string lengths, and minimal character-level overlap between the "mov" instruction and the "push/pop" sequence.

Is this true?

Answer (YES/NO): NO